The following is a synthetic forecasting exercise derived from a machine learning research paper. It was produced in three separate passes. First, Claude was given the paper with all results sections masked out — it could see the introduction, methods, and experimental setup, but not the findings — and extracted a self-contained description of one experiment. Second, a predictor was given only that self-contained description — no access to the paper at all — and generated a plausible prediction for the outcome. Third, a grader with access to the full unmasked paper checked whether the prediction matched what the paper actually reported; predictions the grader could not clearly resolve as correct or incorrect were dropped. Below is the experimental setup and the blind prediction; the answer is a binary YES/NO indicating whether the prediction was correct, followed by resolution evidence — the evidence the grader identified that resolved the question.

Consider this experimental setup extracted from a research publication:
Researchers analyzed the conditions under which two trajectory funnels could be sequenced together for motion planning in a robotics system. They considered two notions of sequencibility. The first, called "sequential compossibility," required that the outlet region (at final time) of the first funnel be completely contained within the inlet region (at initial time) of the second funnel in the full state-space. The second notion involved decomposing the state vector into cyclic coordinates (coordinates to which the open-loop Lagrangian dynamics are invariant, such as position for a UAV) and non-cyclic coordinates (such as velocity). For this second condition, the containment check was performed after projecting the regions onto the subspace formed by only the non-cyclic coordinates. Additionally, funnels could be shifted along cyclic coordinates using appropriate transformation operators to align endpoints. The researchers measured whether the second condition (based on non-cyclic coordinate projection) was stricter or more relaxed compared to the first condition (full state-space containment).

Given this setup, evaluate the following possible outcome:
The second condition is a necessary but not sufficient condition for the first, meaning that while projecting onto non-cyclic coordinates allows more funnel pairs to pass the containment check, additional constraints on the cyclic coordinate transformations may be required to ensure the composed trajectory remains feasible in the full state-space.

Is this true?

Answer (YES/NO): NO